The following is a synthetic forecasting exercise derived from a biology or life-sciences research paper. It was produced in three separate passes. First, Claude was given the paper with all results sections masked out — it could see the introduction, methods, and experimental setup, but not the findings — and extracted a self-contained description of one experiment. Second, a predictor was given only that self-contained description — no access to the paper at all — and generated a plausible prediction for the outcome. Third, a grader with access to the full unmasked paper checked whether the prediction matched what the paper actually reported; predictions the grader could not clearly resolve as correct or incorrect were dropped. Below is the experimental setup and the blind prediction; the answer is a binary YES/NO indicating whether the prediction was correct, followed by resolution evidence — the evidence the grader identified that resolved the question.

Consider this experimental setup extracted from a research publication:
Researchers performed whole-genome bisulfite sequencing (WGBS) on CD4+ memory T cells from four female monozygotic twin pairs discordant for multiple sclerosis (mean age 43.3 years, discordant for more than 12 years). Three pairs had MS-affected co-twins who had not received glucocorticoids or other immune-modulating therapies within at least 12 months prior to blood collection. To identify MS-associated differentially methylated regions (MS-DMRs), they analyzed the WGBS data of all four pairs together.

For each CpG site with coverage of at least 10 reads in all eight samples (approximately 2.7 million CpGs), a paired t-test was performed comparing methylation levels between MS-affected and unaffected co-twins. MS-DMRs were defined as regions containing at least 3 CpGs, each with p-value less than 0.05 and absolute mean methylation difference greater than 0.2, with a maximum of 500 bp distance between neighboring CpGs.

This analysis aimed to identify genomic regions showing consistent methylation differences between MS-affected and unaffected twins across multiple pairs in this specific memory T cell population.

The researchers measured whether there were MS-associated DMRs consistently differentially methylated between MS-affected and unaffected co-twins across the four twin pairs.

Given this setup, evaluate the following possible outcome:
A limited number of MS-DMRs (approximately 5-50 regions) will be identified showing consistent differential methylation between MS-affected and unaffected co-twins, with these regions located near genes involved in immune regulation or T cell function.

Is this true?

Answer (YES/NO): NO